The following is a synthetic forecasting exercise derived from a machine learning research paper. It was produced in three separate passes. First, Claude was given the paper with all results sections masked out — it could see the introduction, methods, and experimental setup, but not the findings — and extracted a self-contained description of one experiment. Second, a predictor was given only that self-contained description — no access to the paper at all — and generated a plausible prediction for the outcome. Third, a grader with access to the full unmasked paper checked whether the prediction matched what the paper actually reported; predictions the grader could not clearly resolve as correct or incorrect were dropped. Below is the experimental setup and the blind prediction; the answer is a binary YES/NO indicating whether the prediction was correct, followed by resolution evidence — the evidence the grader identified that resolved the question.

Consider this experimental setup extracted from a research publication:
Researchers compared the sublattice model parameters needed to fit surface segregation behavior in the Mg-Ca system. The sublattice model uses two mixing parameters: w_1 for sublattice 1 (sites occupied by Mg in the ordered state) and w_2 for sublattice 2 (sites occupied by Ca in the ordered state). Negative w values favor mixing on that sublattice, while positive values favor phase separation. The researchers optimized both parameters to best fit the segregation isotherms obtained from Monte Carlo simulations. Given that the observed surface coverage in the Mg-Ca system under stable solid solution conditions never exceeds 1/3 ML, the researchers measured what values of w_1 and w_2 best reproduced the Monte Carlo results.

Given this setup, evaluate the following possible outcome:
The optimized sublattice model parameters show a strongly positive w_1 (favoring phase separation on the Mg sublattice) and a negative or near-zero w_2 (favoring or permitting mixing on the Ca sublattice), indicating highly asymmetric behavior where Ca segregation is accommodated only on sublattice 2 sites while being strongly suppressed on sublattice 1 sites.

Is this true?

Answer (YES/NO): NO